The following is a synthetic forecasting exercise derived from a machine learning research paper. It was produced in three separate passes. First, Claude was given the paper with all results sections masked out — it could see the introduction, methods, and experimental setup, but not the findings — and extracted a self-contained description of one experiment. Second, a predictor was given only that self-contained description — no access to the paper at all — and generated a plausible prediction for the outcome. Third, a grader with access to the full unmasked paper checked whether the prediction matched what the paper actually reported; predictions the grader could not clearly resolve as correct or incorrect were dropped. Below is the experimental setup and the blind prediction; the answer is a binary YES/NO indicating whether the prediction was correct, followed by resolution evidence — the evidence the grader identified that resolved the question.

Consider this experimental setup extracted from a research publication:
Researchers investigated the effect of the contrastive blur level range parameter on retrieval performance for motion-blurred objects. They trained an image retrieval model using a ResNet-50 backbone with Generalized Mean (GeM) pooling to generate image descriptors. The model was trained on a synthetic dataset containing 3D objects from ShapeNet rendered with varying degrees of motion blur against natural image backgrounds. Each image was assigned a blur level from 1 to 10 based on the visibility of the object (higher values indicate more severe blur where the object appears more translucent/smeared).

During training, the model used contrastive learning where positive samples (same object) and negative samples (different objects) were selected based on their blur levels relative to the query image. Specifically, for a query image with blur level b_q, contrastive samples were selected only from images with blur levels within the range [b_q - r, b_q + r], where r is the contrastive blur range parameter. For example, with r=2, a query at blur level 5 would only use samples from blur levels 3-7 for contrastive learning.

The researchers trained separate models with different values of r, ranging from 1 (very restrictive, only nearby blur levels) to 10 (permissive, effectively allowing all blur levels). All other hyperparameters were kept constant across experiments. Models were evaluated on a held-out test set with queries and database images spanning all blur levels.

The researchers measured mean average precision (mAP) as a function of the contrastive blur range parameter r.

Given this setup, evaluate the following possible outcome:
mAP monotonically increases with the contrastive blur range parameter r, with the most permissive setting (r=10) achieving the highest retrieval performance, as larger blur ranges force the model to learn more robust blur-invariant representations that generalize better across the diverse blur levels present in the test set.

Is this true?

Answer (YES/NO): YES